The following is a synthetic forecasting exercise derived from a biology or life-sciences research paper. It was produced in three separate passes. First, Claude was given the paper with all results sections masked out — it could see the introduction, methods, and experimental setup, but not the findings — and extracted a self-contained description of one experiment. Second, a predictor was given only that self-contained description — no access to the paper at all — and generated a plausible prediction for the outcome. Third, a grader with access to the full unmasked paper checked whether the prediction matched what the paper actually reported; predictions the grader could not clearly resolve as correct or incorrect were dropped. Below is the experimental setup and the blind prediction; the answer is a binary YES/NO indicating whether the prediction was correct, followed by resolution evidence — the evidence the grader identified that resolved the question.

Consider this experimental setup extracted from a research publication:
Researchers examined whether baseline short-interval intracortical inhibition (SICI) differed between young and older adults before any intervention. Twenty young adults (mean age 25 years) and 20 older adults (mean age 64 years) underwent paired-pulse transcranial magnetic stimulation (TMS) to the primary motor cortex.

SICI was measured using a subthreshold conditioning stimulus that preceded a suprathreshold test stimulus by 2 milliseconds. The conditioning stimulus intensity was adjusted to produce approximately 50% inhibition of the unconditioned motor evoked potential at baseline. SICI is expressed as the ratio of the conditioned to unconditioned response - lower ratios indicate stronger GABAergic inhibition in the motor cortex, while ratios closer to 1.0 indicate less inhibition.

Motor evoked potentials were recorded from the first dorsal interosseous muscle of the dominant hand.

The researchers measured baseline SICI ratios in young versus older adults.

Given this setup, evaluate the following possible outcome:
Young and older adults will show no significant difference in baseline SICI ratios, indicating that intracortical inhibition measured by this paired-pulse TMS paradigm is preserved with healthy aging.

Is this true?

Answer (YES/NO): YES